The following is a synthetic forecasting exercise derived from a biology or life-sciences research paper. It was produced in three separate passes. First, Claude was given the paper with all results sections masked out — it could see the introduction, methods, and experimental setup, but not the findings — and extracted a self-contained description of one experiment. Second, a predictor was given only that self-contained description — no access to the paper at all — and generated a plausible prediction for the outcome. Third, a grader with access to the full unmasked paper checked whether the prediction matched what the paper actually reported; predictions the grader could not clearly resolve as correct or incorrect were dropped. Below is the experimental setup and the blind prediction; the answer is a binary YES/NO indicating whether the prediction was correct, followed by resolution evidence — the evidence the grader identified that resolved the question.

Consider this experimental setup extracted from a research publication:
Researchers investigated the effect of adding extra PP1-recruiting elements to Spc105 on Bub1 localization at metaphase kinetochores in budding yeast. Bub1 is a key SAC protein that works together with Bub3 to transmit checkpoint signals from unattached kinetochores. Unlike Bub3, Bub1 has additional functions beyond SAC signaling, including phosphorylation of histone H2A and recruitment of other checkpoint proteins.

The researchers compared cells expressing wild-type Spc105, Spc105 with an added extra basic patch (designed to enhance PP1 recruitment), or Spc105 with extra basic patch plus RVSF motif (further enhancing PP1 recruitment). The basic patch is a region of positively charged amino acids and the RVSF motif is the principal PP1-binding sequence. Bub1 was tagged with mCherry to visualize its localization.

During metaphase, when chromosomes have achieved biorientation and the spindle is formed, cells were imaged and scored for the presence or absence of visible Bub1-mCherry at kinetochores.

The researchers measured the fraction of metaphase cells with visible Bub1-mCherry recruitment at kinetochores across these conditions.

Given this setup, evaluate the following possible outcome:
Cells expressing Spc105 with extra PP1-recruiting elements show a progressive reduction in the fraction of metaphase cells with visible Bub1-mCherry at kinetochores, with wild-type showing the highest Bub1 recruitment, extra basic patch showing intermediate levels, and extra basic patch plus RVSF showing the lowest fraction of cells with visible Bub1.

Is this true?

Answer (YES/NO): NO